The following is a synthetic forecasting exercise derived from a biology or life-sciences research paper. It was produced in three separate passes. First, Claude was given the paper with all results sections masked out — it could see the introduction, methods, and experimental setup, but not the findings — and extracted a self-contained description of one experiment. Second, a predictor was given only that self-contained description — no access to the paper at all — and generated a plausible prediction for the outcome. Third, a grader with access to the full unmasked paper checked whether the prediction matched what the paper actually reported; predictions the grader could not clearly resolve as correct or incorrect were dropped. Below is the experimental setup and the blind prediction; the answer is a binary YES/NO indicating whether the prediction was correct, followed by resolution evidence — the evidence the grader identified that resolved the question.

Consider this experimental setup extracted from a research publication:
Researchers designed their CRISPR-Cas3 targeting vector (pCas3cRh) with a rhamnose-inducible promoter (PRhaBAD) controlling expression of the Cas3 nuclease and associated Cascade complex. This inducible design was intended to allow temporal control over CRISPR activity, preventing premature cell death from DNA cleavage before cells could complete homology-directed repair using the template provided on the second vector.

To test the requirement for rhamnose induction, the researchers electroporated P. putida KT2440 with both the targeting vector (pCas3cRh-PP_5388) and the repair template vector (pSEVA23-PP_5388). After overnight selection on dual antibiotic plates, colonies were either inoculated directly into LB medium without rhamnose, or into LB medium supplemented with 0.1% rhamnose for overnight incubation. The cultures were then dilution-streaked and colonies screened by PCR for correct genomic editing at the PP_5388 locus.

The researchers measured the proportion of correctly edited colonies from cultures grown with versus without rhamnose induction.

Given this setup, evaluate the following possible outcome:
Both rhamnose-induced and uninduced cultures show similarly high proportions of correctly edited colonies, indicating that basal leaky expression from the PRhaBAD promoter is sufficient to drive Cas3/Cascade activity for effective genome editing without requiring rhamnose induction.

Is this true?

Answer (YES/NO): NO